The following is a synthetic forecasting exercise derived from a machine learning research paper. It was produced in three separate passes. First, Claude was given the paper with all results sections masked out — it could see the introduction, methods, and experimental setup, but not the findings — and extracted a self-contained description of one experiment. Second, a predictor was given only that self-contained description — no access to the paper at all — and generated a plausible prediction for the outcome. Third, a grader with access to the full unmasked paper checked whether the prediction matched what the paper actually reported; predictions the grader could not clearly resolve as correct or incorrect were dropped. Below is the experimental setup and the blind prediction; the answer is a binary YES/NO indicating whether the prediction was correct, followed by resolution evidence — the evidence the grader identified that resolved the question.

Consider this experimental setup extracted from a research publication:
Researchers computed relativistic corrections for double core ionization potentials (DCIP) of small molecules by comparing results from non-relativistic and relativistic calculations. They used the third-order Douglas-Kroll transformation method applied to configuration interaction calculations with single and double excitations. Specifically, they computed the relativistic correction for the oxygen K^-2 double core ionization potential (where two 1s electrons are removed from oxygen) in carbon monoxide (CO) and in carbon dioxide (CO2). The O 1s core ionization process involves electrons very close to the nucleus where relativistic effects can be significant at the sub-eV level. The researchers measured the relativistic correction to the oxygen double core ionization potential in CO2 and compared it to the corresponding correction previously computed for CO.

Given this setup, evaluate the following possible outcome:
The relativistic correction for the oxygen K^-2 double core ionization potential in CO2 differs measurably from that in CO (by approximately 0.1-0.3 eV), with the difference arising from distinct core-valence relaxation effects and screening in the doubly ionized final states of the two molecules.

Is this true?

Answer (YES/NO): NO